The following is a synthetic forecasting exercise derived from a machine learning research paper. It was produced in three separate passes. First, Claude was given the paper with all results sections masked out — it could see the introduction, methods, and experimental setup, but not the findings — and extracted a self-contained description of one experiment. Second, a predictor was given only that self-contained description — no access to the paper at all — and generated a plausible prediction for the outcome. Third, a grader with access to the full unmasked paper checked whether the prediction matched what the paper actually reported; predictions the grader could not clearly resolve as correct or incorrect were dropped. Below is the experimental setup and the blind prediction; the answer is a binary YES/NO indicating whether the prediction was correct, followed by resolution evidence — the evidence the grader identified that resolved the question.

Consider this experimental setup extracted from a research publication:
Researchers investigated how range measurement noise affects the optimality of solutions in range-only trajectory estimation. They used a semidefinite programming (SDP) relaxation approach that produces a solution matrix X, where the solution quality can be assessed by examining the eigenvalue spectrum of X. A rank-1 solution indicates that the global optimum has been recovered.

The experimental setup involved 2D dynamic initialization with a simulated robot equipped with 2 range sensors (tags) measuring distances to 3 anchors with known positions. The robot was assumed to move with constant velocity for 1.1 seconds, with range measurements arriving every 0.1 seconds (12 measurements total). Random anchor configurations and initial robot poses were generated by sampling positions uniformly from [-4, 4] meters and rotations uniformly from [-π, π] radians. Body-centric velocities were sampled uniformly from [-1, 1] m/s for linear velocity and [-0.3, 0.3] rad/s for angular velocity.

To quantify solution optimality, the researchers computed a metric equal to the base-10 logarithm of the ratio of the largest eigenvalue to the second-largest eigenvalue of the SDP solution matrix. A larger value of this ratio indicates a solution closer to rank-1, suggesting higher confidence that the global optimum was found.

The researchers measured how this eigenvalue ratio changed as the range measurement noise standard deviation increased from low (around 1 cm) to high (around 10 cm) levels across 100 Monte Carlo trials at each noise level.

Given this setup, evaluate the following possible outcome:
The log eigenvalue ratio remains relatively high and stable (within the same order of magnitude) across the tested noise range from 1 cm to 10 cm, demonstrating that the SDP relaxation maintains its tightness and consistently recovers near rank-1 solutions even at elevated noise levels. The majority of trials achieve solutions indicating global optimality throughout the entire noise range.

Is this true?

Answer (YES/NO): NO